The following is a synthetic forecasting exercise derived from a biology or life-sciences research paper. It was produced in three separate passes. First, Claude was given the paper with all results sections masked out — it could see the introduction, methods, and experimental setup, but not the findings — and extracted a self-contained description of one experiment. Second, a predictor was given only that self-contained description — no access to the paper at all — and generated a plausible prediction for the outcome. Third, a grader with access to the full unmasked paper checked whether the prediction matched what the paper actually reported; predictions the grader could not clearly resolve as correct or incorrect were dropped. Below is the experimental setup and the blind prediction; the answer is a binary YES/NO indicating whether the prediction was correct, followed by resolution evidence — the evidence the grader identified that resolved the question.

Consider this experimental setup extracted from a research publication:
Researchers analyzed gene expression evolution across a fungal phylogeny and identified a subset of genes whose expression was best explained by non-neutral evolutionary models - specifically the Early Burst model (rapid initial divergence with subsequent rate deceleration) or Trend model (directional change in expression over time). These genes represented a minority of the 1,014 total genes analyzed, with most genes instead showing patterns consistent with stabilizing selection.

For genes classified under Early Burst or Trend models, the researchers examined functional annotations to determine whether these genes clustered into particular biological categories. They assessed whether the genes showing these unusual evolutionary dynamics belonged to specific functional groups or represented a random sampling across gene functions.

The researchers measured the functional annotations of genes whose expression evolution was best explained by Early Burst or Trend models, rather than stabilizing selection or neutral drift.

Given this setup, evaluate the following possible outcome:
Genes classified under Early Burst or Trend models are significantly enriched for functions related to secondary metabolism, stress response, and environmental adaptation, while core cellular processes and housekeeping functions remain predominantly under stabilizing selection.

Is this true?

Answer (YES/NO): NO